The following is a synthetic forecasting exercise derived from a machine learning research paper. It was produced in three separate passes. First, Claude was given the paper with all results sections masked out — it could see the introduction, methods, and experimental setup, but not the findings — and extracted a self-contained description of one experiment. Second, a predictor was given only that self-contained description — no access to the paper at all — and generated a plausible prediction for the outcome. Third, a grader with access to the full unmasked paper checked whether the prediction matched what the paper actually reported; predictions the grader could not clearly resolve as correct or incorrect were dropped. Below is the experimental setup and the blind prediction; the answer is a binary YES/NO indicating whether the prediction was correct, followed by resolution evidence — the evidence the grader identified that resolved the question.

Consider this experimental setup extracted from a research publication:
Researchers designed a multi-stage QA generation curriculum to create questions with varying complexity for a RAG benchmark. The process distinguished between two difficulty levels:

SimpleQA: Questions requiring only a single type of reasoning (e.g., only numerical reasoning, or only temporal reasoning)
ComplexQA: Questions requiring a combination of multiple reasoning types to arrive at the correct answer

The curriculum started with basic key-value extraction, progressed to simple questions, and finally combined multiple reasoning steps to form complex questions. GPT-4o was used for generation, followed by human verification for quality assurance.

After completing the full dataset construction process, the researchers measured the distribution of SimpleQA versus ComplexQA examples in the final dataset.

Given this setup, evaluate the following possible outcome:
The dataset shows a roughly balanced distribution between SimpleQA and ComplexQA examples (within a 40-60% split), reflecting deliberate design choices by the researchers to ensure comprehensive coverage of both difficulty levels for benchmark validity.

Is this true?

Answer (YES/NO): NO